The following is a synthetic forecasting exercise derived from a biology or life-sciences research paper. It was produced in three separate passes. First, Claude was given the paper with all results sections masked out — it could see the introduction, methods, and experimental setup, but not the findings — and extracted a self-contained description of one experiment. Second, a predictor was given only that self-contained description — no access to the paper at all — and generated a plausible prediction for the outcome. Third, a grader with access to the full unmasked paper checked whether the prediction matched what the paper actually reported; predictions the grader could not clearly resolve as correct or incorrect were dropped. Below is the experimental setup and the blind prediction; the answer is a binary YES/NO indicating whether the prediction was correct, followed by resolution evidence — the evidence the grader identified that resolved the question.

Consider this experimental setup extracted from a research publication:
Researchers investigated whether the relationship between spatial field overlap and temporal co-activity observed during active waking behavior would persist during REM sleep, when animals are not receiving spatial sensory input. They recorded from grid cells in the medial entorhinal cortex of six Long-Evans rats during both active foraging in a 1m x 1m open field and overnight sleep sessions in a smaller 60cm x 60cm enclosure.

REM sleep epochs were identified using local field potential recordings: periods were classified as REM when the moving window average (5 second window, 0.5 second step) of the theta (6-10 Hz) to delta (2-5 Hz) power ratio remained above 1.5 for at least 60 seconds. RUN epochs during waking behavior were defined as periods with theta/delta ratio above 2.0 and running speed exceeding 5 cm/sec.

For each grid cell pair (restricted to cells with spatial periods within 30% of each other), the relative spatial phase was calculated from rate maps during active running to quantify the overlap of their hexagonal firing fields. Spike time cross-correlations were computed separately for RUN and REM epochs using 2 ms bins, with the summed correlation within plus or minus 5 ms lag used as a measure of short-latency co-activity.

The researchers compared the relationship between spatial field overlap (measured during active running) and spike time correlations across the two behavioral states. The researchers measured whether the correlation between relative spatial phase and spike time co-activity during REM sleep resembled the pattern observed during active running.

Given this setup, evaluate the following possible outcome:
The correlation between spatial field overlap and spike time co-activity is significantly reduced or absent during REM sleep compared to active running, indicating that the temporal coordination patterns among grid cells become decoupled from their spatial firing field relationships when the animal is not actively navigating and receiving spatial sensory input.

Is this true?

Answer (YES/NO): NO